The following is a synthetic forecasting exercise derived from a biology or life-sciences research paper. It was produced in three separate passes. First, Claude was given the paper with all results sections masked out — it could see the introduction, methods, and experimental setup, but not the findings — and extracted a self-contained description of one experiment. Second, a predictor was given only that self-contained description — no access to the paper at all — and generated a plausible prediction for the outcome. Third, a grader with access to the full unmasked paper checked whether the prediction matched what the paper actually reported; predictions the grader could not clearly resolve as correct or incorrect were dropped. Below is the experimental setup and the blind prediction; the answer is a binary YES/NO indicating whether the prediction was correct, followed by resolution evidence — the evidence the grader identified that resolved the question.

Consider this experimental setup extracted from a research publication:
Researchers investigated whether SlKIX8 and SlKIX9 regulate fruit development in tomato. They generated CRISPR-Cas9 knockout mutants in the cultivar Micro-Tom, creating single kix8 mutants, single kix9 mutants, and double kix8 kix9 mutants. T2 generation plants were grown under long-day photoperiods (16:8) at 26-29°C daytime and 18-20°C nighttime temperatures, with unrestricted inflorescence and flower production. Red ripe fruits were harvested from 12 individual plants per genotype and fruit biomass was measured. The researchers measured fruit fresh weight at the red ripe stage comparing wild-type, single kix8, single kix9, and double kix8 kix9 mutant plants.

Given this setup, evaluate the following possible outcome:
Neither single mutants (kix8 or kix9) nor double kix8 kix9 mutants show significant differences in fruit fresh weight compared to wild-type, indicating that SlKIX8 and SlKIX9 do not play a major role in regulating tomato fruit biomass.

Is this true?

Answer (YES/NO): NO